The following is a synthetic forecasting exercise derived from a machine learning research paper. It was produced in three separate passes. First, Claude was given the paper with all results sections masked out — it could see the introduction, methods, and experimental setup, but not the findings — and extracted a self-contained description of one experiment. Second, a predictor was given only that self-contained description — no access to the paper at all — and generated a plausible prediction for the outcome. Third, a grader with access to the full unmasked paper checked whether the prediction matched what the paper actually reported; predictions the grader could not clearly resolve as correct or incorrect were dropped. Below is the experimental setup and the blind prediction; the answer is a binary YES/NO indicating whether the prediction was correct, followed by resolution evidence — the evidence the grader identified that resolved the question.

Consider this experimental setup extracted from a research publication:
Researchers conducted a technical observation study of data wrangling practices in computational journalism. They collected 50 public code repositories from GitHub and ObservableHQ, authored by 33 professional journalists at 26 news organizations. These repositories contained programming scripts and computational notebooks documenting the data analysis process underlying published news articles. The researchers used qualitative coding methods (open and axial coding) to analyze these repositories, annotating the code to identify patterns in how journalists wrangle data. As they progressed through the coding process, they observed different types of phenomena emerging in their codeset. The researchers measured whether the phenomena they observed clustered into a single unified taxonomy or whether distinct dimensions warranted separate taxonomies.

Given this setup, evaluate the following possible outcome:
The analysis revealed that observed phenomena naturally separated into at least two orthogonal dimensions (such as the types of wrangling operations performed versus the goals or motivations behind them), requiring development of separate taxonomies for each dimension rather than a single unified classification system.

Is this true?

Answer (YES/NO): YES